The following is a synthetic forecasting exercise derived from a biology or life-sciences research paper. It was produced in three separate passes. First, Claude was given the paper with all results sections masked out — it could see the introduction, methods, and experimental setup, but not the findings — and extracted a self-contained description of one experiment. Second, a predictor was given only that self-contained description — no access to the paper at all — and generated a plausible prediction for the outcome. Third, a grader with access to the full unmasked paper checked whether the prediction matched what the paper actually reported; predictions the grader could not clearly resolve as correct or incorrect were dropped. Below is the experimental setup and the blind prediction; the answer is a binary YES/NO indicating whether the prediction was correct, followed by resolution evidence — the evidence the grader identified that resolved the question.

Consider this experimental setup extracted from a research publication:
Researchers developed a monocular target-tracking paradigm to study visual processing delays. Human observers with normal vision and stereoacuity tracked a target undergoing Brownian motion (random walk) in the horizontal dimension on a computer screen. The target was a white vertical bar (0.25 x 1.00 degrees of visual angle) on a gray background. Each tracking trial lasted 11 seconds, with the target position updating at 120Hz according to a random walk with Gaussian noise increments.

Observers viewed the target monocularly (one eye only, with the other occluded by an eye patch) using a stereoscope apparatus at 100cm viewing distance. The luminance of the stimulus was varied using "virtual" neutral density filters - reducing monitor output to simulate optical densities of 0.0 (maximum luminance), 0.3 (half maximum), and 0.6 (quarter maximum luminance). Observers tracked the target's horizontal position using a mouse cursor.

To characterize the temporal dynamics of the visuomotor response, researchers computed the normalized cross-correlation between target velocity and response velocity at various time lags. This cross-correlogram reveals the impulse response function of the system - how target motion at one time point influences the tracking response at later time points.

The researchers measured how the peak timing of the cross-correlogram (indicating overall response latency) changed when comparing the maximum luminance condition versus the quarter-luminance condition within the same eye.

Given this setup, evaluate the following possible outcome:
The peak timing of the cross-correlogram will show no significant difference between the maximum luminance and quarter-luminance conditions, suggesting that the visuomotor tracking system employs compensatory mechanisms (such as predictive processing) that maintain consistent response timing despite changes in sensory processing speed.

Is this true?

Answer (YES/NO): NO